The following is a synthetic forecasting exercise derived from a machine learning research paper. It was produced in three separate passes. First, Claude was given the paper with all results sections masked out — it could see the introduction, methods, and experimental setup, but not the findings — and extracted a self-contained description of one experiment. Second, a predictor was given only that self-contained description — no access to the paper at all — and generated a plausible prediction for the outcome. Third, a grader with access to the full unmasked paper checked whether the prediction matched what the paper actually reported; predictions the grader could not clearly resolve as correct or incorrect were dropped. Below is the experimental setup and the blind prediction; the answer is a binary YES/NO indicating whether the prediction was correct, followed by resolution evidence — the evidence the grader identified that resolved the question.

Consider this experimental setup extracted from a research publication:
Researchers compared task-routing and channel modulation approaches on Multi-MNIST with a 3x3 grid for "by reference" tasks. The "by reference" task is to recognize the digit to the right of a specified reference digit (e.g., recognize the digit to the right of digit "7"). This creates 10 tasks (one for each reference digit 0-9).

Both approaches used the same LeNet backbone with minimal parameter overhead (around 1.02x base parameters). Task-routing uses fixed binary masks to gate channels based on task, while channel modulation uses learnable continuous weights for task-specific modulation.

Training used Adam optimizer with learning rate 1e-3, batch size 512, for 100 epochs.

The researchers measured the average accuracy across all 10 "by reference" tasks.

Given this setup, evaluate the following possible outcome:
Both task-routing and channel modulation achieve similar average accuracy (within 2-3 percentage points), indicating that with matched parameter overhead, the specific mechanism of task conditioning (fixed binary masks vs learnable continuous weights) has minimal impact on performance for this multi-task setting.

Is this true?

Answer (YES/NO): NO